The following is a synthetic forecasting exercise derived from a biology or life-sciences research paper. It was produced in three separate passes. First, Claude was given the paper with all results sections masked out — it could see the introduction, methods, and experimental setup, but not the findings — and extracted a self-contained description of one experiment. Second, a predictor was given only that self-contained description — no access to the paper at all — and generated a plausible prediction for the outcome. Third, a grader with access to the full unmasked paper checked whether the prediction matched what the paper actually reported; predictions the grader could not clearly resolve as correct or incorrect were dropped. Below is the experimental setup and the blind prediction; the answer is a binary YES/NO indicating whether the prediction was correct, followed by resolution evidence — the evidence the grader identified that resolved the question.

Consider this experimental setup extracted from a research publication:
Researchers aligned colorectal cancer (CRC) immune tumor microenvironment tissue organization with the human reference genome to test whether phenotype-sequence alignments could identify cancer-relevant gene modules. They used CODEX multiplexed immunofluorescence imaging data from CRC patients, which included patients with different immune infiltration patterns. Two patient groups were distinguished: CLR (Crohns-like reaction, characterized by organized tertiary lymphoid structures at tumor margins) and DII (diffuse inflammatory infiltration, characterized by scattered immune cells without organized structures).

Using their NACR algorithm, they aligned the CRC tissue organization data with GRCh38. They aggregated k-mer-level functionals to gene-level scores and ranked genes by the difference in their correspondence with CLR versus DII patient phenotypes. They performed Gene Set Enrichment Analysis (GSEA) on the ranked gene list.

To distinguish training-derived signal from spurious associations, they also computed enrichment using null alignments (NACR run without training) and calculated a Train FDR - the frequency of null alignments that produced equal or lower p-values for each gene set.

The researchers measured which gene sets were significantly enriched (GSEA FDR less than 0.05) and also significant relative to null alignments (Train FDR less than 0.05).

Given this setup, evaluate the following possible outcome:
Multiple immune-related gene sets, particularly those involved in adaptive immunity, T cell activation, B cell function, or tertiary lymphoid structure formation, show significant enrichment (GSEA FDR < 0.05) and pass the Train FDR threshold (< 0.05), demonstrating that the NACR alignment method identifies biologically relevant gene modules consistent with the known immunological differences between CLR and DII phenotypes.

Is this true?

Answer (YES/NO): NO